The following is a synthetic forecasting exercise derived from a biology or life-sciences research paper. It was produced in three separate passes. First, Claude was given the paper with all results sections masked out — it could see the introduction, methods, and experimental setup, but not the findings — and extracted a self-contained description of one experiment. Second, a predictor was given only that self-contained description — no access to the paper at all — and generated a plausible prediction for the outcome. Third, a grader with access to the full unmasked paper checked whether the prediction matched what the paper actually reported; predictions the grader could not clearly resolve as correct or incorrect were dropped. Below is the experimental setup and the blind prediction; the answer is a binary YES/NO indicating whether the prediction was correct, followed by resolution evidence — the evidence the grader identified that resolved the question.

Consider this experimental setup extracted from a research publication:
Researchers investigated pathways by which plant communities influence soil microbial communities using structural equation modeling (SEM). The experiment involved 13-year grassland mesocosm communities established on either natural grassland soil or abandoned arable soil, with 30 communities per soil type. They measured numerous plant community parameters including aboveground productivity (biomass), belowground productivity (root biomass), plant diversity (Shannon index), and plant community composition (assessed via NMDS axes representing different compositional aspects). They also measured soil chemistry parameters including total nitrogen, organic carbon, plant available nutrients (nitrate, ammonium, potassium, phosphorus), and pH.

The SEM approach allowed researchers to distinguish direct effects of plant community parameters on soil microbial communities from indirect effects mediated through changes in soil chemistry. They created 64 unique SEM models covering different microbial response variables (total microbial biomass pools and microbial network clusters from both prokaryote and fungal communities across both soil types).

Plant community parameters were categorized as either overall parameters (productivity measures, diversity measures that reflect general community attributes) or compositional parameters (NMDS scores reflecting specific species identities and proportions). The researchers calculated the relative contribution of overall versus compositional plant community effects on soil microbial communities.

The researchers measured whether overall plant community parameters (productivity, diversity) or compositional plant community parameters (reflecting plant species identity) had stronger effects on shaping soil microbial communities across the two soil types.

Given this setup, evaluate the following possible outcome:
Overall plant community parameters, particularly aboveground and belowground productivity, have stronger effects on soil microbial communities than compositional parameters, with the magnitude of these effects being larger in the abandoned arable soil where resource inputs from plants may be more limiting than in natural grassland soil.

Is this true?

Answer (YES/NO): NO